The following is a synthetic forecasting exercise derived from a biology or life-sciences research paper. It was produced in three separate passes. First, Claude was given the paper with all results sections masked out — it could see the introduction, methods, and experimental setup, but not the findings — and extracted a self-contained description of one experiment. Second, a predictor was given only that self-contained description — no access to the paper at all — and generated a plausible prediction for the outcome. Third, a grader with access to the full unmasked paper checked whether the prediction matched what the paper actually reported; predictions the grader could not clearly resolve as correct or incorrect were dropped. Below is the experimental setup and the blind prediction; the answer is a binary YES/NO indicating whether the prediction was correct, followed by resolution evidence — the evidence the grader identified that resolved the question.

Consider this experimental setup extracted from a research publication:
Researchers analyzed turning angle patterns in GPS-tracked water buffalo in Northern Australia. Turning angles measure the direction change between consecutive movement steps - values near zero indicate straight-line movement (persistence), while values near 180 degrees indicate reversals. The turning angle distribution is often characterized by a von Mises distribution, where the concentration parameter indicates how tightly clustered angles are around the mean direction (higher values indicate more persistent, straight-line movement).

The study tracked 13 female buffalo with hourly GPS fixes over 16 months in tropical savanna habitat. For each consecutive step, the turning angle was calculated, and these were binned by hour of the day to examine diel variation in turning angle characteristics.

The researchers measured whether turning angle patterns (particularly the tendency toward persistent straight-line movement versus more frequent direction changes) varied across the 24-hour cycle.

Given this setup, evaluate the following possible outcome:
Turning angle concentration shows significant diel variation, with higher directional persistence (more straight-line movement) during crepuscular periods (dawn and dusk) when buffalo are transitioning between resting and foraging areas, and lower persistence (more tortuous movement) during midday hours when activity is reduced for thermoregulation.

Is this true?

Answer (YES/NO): NO